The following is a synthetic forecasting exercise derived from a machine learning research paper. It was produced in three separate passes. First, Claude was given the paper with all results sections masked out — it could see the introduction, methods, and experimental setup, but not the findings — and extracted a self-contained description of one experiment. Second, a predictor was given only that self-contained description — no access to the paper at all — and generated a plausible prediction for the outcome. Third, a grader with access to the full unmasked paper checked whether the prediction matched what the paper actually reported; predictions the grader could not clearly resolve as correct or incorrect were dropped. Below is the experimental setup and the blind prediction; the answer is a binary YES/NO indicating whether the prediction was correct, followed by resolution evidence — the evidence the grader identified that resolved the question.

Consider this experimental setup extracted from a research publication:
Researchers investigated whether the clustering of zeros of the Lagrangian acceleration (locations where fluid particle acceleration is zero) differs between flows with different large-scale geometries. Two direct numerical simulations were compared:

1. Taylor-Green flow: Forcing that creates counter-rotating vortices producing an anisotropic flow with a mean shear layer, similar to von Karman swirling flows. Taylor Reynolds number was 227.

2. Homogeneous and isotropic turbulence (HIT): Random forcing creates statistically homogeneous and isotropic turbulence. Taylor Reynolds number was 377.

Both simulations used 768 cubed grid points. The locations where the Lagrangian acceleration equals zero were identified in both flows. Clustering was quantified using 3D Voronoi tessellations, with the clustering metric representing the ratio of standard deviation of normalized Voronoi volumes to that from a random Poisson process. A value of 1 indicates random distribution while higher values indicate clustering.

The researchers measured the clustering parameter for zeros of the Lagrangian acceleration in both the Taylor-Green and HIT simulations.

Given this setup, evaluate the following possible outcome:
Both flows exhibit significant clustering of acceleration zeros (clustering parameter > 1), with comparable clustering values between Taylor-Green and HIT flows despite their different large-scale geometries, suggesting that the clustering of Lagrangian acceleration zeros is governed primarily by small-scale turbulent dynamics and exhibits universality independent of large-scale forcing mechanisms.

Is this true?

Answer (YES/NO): NO